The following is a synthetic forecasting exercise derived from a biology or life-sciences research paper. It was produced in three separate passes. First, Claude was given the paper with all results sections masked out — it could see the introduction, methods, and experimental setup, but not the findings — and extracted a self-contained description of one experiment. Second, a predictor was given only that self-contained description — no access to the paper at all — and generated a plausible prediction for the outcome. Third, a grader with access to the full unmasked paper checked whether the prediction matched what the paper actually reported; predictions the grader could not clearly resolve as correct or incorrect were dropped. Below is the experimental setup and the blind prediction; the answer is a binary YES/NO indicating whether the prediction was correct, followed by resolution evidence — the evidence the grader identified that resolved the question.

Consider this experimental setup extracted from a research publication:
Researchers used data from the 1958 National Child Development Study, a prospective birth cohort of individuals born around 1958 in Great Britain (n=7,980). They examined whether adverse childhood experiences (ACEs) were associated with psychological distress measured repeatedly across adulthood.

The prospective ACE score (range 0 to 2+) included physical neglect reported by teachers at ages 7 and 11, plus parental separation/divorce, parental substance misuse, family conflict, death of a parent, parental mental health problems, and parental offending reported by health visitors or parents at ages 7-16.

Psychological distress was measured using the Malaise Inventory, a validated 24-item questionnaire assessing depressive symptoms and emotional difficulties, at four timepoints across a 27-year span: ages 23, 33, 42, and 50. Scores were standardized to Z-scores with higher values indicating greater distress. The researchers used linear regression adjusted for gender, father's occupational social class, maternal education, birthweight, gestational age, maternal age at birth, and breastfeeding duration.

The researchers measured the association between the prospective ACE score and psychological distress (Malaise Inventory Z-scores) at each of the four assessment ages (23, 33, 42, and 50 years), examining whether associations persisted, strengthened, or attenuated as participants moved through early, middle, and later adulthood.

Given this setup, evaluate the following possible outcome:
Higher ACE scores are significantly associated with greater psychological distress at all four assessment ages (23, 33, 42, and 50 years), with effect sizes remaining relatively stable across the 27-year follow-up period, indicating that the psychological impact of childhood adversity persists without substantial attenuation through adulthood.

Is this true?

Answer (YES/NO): YES